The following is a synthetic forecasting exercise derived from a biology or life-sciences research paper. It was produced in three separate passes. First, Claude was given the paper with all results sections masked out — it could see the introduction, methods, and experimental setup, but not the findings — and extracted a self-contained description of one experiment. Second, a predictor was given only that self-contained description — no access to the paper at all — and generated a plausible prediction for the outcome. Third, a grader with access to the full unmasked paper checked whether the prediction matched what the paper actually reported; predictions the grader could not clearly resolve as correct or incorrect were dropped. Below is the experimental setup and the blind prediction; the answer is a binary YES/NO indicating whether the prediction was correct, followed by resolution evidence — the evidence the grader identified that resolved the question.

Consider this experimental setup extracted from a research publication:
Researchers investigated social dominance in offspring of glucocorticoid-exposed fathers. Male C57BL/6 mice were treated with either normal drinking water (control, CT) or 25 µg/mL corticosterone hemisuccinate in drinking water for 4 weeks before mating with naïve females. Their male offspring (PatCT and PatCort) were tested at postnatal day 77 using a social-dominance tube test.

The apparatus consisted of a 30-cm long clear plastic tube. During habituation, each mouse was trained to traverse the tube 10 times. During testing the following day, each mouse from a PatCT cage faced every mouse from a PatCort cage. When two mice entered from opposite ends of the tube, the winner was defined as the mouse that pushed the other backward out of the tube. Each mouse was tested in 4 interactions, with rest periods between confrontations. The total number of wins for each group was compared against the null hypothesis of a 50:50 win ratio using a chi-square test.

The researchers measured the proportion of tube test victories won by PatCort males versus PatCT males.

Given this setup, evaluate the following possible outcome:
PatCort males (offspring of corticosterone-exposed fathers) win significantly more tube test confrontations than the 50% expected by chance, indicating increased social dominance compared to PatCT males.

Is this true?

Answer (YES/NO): NO